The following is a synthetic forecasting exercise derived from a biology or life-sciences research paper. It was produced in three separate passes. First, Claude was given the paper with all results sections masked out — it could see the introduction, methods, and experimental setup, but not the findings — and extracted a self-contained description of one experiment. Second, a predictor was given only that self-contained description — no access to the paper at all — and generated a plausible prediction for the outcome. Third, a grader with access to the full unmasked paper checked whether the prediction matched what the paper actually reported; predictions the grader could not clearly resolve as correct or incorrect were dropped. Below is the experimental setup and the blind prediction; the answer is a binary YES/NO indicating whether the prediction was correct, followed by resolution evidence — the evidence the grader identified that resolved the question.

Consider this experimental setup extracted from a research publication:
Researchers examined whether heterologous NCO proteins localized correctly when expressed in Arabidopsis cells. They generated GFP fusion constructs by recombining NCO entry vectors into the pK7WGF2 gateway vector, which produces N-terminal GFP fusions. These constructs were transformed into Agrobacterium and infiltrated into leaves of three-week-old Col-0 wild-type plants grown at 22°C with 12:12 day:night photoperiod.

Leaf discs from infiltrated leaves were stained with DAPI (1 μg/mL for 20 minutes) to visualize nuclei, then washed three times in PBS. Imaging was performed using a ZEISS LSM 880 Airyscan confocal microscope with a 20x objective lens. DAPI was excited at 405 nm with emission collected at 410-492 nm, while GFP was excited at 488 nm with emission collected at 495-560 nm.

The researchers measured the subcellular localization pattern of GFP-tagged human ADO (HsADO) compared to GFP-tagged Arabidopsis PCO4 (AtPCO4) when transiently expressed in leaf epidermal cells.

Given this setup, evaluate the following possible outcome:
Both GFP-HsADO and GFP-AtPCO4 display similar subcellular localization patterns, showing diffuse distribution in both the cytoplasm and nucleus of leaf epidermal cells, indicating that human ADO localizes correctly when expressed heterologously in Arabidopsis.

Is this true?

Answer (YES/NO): YES